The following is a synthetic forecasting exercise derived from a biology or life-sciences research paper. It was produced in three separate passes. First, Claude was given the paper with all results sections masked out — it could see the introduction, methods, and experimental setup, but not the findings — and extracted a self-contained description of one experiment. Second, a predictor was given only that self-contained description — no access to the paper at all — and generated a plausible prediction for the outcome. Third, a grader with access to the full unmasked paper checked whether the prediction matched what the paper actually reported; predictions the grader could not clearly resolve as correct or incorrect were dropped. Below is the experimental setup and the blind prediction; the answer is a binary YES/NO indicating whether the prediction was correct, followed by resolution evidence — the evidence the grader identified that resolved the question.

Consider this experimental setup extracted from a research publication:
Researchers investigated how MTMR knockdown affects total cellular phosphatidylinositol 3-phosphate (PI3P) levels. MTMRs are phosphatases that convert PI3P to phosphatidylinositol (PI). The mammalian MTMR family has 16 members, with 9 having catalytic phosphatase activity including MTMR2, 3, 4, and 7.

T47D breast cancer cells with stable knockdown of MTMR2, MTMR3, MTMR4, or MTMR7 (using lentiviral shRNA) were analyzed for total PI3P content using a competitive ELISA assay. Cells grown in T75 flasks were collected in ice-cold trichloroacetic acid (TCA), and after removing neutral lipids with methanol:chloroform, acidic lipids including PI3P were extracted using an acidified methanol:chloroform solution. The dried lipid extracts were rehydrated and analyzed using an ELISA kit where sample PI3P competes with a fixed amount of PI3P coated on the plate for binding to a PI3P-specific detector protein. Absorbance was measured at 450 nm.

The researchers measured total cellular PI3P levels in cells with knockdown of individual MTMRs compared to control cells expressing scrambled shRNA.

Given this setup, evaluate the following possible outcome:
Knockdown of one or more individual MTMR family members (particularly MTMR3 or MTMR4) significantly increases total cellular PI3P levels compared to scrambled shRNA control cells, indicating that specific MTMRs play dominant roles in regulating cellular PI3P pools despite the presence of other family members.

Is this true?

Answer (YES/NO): YES